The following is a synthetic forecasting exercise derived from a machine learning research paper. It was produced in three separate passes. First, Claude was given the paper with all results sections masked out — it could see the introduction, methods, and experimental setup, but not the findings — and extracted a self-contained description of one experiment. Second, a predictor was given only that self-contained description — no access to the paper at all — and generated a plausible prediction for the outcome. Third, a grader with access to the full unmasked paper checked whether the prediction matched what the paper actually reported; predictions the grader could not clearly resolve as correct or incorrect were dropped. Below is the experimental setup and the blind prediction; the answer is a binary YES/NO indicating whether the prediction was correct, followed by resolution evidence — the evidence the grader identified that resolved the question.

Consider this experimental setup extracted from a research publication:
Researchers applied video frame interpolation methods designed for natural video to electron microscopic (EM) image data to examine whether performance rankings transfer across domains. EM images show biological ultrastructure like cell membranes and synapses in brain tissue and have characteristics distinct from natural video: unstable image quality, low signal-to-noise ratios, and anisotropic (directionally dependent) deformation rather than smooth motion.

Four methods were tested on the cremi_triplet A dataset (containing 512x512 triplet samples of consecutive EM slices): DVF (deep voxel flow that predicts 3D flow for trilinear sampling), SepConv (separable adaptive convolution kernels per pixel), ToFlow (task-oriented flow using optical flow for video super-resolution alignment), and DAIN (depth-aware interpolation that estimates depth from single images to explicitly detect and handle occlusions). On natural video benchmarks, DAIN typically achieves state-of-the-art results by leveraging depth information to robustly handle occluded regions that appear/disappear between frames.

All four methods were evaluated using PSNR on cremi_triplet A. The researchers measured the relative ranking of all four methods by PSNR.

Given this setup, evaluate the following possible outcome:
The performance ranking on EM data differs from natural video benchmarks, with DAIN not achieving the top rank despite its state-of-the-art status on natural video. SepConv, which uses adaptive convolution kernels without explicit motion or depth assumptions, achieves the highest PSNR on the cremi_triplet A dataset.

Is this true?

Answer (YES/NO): NO